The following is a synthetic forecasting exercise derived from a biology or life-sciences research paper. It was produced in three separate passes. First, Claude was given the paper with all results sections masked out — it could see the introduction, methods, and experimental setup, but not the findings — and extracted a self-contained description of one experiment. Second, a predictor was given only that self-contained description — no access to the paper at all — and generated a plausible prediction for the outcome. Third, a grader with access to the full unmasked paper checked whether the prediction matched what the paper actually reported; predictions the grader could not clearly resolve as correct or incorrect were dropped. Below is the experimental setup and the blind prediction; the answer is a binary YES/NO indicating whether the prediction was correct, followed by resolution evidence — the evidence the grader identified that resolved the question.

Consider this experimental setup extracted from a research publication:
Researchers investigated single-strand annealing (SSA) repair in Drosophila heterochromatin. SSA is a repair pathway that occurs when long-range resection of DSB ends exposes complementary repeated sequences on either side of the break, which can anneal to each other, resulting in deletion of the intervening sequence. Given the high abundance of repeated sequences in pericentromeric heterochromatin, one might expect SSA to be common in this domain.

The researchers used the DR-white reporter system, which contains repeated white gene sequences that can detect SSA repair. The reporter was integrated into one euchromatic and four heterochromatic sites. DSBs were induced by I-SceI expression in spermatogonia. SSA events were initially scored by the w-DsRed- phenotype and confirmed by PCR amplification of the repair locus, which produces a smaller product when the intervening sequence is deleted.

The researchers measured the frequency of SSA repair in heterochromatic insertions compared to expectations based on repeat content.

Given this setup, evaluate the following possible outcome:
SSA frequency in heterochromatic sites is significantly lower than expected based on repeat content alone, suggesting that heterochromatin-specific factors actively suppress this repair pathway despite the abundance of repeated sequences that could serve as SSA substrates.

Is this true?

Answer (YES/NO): NO